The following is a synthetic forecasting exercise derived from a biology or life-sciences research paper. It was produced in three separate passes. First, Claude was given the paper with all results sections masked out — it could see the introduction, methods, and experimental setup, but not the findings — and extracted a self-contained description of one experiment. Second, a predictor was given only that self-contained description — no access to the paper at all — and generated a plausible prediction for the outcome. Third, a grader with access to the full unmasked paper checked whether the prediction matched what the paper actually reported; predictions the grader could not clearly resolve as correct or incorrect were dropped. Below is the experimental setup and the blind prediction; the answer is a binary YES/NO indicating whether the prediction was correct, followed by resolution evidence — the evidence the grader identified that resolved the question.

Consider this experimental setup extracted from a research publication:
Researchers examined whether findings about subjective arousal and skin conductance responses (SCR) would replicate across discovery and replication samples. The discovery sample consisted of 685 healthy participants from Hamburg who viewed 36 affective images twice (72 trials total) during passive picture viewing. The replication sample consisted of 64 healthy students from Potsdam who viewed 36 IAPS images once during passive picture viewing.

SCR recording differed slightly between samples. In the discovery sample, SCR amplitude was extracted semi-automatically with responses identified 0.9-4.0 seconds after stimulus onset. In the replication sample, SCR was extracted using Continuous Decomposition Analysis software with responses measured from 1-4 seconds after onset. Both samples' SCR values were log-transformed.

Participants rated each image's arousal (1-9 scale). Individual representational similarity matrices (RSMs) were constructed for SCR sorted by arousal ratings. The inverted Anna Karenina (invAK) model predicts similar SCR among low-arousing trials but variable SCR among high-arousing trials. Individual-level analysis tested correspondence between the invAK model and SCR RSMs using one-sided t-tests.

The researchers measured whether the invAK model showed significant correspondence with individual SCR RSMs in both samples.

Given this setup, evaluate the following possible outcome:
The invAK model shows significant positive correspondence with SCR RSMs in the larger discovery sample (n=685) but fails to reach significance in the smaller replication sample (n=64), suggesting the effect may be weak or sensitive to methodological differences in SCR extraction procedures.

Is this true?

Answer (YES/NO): NO